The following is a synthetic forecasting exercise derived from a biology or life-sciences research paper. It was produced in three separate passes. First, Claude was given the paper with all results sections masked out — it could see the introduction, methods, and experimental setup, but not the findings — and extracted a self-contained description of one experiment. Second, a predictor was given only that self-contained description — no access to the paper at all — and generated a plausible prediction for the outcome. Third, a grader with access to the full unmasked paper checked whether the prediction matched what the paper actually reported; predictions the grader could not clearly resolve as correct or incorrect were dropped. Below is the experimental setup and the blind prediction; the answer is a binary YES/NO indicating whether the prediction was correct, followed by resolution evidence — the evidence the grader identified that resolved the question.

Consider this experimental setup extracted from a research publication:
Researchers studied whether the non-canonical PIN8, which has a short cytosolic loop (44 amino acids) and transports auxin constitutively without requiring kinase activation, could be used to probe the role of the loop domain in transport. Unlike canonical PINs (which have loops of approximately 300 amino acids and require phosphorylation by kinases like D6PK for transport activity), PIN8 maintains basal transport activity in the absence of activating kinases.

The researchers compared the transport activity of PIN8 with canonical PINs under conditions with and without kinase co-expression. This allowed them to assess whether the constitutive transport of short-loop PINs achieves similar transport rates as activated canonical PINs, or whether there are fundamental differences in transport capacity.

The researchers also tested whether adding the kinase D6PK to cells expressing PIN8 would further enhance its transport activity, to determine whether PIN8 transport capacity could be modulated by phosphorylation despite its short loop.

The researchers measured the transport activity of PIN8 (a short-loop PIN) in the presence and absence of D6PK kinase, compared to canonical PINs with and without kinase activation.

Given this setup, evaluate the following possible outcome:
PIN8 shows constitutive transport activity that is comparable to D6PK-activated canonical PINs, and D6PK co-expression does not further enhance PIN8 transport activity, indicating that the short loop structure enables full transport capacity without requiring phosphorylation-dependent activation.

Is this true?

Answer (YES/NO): NO